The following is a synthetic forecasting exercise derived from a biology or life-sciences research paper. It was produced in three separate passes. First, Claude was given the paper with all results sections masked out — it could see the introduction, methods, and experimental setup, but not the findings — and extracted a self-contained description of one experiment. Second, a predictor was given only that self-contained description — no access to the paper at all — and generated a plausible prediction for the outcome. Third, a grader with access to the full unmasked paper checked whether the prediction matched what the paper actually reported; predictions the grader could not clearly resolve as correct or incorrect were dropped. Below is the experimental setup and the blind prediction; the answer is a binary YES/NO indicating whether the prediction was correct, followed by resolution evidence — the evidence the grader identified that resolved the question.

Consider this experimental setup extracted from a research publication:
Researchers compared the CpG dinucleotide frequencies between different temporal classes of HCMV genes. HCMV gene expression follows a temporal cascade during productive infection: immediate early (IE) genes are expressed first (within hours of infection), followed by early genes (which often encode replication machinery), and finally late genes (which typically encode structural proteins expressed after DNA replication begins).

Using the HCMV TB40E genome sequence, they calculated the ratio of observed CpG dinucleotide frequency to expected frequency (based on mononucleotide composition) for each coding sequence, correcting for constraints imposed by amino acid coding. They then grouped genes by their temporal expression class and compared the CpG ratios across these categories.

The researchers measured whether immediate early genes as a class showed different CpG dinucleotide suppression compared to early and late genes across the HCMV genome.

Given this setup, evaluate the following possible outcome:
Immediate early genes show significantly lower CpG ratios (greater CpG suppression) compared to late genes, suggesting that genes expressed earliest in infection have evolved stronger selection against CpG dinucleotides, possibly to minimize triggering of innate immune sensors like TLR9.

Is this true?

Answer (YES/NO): NO